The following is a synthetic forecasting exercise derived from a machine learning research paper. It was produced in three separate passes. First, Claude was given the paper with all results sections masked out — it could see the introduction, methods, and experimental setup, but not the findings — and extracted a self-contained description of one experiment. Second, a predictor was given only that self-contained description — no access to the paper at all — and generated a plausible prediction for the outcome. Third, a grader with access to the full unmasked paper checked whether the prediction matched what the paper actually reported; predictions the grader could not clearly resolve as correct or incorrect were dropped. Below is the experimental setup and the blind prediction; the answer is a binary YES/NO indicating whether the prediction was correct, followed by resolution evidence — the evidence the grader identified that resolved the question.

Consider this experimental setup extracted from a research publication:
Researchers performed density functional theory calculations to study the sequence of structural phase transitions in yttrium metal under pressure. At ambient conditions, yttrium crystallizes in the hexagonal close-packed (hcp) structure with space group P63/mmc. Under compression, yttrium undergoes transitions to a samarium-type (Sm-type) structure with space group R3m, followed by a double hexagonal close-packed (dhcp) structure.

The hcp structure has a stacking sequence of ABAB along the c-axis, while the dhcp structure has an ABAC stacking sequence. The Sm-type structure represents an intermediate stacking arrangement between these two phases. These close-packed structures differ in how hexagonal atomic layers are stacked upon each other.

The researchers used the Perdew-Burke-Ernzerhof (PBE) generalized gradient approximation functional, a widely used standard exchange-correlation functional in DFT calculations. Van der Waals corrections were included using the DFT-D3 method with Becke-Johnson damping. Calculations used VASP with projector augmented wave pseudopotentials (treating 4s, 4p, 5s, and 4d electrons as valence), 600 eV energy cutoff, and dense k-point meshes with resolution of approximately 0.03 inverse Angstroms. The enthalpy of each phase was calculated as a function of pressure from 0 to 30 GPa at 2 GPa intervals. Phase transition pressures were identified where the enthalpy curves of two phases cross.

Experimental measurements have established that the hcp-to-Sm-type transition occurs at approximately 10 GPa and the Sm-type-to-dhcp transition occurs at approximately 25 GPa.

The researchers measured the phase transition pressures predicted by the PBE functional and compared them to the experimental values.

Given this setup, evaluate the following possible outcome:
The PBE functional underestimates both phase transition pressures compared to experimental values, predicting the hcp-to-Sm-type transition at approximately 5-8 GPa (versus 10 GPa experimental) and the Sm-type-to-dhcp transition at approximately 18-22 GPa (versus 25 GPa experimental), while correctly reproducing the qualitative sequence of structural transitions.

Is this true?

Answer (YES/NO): NO